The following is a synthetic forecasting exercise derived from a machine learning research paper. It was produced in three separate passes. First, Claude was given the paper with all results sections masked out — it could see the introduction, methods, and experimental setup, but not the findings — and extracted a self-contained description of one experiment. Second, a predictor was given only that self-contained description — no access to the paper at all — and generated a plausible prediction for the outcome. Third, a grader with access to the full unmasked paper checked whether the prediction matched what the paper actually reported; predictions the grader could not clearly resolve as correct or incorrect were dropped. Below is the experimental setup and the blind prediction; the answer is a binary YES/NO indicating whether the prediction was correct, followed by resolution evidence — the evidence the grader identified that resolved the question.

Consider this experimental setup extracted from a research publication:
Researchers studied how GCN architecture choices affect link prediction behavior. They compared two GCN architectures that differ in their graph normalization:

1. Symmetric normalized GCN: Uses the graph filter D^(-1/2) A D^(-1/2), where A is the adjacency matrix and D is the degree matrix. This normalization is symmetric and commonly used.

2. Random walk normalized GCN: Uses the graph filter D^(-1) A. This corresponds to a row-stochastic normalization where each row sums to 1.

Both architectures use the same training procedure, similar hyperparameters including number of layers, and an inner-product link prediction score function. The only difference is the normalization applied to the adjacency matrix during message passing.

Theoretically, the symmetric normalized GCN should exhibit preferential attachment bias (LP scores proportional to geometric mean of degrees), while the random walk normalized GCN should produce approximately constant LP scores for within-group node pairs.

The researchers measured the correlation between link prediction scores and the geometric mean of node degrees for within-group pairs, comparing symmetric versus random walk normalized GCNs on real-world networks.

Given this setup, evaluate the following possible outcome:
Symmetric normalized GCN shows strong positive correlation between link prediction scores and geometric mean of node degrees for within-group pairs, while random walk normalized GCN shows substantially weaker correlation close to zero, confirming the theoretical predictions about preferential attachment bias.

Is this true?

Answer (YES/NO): NO